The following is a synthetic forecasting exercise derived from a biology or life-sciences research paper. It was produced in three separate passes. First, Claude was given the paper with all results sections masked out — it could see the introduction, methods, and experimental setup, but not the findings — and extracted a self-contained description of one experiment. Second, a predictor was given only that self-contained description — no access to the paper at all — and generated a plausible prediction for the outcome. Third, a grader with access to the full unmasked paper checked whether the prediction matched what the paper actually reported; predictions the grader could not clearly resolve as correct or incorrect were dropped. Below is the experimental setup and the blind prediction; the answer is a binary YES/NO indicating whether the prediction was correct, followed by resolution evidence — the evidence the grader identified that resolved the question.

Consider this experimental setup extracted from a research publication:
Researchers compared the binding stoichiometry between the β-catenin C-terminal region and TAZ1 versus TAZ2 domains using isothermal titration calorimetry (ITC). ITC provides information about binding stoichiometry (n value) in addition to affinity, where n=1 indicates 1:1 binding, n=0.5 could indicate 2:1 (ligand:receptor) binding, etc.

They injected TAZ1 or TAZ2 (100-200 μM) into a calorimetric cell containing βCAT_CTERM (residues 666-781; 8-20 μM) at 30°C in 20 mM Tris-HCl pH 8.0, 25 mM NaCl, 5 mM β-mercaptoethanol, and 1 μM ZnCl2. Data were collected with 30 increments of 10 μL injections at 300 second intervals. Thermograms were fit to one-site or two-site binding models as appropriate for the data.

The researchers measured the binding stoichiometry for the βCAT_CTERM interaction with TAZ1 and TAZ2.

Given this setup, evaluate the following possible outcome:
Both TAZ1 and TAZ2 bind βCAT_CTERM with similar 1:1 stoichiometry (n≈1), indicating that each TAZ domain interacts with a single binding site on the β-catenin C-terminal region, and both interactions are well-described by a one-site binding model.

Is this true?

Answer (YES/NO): NO